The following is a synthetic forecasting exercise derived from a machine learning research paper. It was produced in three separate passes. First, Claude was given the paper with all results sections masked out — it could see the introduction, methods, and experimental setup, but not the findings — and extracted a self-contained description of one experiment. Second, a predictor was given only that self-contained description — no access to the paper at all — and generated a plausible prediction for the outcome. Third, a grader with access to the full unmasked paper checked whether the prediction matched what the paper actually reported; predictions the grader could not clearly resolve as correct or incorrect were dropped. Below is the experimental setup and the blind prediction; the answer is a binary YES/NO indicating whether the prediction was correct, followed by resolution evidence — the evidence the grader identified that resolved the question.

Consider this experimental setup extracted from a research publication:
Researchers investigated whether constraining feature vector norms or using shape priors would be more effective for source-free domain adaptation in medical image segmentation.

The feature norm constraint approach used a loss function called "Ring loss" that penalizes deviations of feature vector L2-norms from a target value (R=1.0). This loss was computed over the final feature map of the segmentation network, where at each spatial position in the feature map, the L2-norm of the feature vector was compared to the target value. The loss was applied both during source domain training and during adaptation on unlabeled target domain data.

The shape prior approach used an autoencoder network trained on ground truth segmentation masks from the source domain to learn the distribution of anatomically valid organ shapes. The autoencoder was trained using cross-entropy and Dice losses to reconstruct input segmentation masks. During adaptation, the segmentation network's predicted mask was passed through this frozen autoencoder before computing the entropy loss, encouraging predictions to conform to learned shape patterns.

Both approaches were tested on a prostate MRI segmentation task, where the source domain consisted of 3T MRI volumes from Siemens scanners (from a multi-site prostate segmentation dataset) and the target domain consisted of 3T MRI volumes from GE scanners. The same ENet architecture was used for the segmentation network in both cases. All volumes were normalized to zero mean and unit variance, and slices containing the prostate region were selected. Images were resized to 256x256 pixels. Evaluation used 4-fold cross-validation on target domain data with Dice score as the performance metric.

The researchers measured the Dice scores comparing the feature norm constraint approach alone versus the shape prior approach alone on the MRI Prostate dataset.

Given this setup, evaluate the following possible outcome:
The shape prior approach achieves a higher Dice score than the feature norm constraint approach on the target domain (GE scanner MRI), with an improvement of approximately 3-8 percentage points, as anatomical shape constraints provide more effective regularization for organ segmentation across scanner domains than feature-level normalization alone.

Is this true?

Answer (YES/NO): NO